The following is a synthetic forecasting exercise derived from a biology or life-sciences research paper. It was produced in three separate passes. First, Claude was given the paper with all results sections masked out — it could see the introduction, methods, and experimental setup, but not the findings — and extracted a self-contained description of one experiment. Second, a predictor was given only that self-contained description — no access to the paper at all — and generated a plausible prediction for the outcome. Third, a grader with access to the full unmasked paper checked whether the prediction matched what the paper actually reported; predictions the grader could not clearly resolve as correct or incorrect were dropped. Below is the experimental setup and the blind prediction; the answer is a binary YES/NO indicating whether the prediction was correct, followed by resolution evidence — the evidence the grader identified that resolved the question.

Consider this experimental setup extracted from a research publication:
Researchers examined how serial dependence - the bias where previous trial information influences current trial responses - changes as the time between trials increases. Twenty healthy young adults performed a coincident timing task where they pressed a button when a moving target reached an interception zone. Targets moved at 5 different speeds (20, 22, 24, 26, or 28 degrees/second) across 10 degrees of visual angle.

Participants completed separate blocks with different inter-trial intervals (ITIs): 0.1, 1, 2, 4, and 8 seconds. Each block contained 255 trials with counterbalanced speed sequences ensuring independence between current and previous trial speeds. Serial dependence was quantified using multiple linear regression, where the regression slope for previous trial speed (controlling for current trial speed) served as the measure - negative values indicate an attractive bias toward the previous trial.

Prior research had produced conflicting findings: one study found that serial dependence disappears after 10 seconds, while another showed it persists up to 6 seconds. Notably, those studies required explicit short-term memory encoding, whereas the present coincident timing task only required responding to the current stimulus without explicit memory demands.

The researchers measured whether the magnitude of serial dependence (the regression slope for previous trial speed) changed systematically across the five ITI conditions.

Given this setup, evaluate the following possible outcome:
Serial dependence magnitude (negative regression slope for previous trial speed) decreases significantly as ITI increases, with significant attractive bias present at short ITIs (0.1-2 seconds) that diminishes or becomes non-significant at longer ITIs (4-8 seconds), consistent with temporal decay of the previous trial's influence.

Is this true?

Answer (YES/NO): NO